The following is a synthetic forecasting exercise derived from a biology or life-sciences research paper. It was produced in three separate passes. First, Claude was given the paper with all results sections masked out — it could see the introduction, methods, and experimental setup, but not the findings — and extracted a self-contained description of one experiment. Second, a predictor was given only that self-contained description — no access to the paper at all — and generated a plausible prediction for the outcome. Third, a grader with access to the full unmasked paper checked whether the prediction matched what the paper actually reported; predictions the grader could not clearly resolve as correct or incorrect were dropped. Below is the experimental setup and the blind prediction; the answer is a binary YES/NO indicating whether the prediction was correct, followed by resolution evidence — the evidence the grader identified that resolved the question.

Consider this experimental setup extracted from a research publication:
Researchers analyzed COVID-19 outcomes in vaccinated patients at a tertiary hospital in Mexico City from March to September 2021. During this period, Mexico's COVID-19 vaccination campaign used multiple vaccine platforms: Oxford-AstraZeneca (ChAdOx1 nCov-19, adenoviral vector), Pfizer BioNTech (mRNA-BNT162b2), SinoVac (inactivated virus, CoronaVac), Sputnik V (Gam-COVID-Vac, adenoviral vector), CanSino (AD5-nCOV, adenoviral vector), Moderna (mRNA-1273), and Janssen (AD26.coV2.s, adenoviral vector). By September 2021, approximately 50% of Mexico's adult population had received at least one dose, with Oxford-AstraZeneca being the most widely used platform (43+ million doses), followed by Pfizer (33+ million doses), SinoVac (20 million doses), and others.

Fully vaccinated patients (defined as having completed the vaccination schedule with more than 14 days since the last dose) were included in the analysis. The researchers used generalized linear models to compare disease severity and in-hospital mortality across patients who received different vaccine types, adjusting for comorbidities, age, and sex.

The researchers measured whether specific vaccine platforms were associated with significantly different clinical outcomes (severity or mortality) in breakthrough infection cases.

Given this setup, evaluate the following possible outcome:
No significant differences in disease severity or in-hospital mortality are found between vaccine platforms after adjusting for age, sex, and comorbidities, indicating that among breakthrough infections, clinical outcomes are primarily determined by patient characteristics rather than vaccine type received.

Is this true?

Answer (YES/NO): NO